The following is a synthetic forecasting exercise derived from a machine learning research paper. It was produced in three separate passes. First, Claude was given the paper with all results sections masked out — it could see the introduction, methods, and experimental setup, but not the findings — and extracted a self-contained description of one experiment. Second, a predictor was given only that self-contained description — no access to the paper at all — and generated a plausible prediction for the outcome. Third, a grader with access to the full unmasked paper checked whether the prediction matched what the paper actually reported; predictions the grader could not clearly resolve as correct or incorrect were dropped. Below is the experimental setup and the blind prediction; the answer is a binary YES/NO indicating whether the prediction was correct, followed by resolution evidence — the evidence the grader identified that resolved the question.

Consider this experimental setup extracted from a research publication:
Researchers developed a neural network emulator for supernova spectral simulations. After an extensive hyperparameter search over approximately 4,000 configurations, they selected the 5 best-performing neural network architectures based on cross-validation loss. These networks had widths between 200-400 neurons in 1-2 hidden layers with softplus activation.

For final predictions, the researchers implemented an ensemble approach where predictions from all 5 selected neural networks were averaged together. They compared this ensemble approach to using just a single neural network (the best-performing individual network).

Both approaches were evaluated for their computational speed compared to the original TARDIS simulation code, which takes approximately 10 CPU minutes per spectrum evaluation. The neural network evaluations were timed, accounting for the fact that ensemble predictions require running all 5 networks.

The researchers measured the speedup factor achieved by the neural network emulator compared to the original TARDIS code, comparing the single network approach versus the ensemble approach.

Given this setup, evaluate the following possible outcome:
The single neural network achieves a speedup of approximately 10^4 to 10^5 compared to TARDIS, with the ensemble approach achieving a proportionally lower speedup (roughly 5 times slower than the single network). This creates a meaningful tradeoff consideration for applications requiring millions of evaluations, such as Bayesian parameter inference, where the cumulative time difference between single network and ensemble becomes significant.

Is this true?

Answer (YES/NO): YES